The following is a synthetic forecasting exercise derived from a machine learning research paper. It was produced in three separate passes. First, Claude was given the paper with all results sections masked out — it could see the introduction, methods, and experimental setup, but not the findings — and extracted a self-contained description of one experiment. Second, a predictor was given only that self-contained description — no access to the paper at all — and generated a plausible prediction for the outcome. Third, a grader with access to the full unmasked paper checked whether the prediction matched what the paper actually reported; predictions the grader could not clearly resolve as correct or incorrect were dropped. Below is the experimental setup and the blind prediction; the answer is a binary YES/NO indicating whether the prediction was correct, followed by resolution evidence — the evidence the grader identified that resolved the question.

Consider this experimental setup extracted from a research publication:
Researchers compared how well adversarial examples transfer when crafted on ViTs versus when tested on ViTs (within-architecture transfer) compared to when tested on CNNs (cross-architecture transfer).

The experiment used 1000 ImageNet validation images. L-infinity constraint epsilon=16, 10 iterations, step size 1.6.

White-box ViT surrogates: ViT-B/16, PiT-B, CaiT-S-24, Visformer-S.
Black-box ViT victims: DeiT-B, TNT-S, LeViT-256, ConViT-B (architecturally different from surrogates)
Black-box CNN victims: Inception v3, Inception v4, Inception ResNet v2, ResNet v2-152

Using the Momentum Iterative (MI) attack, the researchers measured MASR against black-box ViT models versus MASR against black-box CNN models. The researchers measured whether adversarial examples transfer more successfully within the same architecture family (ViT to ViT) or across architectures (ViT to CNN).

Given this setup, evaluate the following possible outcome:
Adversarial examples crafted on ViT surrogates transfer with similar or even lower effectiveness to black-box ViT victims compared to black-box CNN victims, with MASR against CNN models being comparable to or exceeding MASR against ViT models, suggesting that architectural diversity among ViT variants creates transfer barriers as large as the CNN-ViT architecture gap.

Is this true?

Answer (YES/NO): NO